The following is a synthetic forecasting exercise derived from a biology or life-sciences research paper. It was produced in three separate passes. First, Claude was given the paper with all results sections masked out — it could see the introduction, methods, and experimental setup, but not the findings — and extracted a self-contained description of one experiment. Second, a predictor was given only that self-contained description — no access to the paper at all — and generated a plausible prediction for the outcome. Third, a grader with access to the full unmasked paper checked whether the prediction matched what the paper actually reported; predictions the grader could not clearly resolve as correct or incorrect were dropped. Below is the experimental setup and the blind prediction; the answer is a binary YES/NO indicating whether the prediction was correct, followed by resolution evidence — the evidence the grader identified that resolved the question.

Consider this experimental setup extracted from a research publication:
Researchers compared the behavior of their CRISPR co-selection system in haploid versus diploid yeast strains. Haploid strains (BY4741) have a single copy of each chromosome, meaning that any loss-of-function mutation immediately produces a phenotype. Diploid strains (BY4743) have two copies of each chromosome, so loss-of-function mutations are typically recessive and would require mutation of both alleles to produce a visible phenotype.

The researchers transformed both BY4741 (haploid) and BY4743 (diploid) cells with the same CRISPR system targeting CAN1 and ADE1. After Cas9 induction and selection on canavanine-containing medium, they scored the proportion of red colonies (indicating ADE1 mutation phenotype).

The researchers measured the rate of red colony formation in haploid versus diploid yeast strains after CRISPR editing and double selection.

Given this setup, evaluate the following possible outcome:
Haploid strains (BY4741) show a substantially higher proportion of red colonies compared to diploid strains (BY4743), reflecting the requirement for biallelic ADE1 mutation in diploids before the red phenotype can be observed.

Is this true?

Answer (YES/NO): YES